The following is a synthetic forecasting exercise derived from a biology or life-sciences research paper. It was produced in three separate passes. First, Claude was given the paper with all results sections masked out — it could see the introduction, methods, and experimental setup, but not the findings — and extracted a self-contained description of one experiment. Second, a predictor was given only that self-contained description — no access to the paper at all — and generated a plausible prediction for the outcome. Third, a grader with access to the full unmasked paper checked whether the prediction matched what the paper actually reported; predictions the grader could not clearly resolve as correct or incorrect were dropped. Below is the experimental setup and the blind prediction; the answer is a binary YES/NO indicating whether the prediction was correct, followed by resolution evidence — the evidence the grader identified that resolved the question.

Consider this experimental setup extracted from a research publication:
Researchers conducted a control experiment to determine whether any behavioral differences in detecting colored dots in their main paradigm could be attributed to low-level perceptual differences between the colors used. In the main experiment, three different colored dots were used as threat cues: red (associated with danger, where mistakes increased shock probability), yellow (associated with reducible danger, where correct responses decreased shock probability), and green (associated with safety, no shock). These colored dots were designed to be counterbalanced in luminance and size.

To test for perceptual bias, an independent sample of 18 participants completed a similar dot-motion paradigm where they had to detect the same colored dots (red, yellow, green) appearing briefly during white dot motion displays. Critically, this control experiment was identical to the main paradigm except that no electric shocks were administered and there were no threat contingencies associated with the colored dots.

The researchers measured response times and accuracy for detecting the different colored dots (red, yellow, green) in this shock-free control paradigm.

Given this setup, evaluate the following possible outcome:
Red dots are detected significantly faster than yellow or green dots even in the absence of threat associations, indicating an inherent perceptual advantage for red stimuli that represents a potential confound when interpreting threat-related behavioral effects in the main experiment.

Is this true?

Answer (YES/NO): NO